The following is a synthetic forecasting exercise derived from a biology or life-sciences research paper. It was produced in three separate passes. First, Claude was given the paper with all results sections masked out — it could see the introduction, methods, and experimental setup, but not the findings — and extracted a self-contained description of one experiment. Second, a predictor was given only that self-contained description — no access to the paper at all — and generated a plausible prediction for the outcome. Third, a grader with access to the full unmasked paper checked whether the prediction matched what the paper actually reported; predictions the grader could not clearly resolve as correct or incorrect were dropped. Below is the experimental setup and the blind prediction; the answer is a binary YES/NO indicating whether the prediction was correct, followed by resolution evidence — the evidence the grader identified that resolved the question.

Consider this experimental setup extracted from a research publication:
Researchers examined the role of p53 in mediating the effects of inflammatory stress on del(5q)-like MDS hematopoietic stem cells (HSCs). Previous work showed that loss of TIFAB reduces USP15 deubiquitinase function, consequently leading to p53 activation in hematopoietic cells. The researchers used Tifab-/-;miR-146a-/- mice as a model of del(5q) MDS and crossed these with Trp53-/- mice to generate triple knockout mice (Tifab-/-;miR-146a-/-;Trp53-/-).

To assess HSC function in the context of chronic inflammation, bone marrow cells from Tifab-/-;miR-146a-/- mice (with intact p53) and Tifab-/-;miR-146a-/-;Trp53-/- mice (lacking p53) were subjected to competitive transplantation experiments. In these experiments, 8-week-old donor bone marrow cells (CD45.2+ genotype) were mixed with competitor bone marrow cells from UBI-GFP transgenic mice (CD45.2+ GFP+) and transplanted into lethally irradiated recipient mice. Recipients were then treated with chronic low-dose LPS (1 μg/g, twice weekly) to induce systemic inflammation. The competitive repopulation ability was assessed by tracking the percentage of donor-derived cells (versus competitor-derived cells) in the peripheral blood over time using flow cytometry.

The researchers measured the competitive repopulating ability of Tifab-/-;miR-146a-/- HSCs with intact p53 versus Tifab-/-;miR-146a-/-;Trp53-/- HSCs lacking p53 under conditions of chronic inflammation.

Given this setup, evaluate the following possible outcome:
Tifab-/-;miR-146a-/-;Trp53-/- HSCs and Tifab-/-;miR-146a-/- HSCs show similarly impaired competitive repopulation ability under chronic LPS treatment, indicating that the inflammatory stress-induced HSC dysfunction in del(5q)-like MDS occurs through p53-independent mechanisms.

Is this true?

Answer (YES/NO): NO